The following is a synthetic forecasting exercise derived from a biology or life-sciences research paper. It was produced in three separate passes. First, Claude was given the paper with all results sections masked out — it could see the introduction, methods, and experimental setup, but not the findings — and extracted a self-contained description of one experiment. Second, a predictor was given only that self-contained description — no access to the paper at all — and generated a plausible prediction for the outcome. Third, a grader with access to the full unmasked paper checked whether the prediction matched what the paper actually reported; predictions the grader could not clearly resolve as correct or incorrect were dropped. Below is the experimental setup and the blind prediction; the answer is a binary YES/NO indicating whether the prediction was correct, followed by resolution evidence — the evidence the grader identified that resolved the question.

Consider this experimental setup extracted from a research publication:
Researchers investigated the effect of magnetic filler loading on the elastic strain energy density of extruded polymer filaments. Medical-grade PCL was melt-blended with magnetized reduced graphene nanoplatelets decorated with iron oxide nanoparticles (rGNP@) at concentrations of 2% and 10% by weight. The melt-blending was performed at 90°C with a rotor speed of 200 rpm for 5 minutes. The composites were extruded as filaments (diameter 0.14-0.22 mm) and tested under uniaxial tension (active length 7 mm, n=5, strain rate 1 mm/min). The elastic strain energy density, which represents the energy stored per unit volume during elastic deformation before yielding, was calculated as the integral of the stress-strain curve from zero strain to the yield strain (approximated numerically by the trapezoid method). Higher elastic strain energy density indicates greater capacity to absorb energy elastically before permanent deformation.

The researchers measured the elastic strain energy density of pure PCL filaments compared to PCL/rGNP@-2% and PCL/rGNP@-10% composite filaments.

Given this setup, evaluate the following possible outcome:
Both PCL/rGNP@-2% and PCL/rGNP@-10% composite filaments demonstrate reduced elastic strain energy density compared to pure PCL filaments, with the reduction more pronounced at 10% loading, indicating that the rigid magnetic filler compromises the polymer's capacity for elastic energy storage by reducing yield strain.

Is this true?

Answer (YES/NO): NO